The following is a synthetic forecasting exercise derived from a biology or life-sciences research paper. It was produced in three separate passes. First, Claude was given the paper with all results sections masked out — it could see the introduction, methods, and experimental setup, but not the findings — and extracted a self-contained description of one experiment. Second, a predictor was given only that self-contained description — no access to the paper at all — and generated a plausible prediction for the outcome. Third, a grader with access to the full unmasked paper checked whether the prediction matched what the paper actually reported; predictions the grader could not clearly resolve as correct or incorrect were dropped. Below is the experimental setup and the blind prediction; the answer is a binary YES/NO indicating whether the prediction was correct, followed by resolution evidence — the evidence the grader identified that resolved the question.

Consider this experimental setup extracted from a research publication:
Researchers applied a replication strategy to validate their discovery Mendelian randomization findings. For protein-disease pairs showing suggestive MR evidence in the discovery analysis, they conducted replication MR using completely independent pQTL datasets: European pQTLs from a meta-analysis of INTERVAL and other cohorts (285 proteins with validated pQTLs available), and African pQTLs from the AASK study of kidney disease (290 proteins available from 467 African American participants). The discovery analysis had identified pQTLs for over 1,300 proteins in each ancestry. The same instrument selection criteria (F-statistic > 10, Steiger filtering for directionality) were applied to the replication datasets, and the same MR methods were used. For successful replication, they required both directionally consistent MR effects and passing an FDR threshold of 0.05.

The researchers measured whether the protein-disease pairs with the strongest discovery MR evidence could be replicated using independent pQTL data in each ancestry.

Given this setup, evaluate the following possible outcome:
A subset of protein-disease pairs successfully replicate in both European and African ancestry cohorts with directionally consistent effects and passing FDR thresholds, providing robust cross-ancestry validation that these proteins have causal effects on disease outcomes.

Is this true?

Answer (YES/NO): YES